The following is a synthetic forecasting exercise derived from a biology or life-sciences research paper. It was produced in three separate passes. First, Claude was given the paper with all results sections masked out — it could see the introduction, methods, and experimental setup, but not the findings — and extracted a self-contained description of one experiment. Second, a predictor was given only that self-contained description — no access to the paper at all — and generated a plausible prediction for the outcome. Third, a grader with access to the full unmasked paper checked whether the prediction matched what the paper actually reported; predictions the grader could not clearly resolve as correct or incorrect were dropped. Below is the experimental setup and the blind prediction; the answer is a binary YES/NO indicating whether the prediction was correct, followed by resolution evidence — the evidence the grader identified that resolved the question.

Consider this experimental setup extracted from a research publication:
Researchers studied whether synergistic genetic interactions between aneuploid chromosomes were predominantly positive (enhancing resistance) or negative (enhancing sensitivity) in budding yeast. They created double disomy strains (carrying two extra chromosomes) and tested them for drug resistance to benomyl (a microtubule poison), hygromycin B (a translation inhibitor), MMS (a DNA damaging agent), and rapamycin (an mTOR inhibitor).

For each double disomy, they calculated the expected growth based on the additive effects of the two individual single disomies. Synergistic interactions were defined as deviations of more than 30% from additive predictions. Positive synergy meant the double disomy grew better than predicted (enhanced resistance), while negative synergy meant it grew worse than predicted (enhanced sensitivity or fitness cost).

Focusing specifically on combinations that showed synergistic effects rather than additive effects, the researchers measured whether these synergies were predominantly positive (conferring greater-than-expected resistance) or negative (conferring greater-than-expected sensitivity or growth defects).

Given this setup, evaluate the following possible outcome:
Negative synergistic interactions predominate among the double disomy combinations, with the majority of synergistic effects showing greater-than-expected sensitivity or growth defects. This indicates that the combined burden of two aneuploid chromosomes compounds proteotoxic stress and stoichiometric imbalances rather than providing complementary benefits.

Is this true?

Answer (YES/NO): NO